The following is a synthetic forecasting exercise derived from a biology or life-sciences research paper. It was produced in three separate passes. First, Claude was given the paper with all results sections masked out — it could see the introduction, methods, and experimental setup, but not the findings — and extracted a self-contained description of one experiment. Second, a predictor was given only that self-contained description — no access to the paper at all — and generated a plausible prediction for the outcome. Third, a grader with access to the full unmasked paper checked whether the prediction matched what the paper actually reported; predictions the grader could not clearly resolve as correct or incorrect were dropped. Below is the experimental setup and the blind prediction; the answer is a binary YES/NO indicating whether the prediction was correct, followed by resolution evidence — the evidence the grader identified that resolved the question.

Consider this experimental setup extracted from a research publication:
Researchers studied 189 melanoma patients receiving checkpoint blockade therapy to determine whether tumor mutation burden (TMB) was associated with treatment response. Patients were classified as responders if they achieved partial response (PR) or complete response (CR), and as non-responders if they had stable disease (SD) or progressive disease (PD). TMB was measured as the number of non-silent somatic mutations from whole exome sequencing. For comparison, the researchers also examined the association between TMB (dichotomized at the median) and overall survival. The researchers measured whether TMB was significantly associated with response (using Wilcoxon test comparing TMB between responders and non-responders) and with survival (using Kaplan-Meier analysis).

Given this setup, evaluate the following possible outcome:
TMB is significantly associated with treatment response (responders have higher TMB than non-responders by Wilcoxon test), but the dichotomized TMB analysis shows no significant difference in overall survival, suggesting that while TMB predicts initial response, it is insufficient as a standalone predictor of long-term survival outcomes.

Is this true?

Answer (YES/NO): NO